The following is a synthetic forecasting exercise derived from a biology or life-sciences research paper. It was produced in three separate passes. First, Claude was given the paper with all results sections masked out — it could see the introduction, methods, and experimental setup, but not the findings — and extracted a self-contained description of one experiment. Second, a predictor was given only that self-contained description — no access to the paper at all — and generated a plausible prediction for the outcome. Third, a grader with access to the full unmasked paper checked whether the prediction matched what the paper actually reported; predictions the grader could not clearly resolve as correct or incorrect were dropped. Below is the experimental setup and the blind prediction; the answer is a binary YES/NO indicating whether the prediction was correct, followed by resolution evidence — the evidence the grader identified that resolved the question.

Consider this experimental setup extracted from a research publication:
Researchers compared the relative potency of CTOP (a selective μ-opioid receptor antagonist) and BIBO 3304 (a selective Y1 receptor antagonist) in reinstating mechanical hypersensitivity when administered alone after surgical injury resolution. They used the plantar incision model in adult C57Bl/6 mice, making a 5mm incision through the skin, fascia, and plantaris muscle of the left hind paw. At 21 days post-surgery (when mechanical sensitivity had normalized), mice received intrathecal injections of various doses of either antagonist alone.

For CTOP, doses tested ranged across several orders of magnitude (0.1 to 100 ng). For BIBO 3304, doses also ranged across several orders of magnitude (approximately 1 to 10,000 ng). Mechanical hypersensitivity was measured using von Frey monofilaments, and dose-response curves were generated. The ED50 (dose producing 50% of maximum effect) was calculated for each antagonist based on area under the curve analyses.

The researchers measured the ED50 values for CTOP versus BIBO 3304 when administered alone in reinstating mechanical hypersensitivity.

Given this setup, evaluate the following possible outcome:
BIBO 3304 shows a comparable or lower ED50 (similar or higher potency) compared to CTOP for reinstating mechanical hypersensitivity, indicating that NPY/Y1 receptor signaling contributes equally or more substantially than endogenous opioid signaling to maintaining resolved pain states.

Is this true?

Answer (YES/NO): YES